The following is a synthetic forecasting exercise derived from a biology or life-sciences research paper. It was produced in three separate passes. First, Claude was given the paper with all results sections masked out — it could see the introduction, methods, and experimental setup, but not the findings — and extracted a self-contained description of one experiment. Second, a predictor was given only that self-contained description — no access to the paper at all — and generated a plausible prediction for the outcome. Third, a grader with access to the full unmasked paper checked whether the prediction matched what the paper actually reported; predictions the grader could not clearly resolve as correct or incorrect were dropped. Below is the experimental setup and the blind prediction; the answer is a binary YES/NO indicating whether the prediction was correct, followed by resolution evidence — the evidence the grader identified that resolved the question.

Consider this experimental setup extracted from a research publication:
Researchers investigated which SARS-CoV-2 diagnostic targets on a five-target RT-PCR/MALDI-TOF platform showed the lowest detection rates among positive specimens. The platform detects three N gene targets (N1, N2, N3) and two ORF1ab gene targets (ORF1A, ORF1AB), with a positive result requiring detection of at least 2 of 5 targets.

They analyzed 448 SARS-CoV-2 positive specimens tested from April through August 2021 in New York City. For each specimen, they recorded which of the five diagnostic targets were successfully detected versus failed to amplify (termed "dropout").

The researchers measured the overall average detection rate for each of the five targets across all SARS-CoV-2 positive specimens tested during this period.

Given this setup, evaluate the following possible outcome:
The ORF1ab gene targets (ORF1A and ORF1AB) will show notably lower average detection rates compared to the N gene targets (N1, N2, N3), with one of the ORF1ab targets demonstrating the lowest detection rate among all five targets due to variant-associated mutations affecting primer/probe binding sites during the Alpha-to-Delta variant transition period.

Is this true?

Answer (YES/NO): NO